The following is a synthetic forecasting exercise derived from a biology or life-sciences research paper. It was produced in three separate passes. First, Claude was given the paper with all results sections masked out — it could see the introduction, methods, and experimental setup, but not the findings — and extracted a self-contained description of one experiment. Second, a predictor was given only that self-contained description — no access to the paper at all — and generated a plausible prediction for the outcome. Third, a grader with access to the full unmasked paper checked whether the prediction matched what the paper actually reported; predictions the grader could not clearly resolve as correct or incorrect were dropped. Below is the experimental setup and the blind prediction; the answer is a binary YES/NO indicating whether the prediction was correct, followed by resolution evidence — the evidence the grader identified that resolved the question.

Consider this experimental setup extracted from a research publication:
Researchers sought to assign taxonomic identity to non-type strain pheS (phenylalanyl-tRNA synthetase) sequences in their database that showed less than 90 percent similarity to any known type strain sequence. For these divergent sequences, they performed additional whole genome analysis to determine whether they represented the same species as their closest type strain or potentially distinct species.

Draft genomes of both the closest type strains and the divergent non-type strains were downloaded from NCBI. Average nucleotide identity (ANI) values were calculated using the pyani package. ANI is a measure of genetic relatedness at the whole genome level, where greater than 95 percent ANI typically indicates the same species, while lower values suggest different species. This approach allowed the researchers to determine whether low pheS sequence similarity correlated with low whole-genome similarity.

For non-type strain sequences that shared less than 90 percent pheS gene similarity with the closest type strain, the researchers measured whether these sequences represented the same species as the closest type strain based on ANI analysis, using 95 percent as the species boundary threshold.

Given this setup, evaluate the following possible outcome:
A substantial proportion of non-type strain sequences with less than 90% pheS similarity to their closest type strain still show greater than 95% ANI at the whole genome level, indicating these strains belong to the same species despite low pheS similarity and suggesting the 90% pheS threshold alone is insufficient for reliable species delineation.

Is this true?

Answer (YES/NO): NO